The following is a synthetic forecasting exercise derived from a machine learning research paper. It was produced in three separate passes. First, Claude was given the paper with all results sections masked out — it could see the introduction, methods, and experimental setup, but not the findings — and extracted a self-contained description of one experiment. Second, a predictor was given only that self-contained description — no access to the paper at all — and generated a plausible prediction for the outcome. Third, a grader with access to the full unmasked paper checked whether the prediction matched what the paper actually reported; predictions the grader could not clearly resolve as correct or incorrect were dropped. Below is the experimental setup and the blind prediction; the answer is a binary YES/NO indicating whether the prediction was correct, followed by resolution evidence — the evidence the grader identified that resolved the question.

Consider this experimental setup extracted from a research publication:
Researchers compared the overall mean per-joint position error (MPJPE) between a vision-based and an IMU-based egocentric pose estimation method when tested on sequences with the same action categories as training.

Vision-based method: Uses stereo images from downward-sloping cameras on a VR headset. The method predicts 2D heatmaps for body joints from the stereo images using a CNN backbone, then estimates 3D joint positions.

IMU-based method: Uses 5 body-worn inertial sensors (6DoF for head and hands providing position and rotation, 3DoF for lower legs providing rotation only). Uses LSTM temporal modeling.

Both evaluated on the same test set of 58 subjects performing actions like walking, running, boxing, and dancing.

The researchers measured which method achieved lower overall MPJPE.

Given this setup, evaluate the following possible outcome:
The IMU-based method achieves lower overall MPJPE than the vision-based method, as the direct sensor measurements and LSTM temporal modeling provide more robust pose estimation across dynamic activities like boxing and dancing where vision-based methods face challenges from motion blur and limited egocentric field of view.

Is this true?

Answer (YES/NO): NO